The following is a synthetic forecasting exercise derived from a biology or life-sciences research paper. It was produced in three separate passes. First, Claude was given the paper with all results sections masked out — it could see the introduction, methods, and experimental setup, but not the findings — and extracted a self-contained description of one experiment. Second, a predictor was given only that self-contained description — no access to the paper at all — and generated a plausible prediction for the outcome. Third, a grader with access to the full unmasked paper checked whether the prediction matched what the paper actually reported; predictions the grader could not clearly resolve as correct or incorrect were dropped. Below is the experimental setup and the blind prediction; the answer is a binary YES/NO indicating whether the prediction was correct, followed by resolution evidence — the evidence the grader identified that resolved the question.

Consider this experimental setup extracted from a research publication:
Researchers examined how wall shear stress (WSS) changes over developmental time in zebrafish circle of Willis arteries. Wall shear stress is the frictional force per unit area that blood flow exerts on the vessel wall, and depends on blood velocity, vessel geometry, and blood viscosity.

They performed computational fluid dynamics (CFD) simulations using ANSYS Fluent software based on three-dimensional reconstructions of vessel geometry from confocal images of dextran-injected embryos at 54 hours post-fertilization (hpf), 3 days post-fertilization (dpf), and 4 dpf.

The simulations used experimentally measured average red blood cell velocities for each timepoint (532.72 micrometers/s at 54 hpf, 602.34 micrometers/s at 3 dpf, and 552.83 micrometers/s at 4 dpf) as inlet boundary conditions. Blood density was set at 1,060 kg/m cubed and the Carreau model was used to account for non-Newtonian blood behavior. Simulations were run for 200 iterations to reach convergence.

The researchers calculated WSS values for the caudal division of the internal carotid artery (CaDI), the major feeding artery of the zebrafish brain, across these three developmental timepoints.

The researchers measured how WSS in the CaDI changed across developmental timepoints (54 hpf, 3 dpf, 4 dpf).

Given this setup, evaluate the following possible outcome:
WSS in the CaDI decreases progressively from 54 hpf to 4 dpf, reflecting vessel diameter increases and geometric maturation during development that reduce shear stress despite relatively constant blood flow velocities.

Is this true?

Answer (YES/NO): NO